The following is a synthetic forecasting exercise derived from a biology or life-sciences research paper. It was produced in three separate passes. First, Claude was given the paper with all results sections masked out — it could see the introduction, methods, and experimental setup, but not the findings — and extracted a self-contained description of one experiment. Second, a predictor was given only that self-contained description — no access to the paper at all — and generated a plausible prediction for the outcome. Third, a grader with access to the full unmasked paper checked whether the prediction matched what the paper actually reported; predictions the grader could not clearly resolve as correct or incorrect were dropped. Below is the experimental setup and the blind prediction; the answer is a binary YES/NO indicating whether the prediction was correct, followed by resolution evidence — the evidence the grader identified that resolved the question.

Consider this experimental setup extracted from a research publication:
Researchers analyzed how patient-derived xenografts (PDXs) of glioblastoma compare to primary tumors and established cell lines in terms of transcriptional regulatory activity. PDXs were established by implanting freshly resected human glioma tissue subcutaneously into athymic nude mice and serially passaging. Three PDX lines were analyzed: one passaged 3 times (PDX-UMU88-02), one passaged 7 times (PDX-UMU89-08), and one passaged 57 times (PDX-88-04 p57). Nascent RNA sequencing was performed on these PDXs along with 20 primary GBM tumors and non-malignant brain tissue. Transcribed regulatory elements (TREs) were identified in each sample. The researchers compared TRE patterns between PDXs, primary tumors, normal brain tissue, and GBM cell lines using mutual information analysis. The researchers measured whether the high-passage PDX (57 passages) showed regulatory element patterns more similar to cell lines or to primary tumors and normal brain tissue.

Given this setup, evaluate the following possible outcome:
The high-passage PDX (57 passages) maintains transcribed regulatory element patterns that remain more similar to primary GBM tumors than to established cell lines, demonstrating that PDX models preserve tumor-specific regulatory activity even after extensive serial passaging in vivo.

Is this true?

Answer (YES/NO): YES